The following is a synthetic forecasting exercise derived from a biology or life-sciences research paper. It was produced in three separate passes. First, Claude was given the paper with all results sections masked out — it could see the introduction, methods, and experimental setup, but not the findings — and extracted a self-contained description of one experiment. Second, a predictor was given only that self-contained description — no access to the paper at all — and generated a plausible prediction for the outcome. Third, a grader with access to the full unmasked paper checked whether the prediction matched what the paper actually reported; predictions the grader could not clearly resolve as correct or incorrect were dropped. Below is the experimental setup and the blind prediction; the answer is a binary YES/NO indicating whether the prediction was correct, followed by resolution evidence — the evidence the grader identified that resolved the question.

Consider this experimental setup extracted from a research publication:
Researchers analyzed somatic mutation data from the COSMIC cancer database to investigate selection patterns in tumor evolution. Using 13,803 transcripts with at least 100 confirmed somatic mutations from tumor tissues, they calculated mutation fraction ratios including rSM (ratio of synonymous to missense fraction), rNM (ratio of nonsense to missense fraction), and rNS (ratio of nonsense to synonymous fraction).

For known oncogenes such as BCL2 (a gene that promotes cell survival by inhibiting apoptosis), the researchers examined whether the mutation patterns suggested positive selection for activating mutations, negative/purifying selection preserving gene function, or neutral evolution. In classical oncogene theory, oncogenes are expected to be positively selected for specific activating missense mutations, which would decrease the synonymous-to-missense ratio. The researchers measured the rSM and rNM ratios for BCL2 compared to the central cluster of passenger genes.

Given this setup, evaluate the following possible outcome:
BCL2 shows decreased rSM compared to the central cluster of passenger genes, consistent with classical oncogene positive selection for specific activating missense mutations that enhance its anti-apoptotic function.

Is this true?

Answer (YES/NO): NO